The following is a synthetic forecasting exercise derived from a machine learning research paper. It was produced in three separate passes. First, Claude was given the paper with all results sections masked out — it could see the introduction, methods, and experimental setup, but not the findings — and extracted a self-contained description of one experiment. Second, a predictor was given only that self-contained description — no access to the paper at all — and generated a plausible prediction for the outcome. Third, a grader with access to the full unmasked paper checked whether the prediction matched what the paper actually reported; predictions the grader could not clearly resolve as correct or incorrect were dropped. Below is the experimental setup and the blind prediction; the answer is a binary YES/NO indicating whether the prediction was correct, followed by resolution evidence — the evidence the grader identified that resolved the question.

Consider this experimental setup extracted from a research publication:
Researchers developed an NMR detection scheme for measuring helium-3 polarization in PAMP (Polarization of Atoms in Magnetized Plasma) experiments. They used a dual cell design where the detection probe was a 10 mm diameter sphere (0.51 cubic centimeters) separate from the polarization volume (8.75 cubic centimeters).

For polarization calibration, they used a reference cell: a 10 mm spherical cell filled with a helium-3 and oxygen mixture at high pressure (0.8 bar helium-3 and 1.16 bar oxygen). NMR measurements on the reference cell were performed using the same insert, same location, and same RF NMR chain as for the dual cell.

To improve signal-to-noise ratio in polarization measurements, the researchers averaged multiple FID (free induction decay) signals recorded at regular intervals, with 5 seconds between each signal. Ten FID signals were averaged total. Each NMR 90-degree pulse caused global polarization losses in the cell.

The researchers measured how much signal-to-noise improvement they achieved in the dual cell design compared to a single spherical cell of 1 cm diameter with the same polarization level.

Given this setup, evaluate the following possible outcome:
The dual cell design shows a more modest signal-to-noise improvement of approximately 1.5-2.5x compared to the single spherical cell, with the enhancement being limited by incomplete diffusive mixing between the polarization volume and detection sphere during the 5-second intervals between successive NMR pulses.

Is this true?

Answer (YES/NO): NO